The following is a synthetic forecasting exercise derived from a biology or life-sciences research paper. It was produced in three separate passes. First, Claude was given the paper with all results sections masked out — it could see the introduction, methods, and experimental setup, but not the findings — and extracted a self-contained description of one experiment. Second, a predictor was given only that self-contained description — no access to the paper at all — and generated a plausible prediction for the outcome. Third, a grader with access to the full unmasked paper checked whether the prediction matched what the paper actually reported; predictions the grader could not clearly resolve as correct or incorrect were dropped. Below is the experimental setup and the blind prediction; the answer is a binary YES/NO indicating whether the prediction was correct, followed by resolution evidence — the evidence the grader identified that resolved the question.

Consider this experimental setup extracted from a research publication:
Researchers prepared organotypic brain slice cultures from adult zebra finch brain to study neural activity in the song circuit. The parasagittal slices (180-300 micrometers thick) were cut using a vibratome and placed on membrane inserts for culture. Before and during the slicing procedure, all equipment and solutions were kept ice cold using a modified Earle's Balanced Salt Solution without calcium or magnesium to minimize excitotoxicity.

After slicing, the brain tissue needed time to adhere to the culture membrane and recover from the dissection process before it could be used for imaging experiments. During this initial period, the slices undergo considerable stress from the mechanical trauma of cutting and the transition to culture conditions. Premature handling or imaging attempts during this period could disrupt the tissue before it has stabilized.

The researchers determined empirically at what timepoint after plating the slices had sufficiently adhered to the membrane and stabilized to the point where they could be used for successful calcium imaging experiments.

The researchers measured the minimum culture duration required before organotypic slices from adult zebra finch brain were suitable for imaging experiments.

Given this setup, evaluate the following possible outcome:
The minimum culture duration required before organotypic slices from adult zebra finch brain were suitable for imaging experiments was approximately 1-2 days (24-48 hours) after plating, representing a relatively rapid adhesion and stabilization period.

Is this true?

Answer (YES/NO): NO